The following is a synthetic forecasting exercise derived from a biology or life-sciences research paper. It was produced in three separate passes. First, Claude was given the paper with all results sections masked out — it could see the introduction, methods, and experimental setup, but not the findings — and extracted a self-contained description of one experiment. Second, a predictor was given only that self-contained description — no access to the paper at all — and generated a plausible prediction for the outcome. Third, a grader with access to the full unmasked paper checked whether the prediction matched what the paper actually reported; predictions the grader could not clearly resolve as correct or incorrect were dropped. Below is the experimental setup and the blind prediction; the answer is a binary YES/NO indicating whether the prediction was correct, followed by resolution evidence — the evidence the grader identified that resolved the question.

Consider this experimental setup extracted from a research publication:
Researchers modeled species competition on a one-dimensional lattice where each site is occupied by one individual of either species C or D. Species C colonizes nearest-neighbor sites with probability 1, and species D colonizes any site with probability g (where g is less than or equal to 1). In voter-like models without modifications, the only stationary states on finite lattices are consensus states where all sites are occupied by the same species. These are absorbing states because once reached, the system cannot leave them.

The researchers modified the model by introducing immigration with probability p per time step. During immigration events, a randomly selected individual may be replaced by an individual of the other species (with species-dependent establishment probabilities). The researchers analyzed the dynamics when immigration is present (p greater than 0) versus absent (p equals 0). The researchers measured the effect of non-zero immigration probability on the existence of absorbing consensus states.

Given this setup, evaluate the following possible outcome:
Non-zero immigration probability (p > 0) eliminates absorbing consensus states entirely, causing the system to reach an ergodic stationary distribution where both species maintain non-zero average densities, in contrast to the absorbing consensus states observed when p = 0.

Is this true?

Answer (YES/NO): YES